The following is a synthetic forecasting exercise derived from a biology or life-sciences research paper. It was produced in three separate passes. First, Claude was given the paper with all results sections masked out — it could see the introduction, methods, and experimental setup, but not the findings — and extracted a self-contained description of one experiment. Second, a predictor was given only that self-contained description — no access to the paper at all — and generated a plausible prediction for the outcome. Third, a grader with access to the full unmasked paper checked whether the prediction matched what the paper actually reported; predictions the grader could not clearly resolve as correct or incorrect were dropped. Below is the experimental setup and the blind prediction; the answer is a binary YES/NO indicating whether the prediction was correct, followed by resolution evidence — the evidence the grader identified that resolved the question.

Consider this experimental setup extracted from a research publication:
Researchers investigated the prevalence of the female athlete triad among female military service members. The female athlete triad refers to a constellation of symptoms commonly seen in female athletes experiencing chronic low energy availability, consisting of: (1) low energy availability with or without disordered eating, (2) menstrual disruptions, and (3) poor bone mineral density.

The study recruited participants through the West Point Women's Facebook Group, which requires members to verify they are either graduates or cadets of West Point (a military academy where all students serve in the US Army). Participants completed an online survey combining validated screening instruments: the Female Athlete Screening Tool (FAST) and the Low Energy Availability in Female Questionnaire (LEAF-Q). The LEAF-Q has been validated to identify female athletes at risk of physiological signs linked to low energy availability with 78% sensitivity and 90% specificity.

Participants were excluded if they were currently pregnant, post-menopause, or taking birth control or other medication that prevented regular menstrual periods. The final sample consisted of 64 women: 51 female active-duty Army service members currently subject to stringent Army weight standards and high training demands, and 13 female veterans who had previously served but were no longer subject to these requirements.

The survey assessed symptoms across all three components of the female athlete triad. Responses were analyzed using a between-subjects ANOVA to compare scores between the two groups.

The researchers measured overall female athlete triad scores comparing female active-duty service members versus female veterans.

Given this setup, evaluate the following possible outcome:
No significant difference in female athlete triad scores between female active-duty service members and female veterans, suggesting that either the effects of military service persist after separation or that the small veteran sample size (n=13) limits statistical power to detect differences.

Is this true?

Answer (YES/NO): NO